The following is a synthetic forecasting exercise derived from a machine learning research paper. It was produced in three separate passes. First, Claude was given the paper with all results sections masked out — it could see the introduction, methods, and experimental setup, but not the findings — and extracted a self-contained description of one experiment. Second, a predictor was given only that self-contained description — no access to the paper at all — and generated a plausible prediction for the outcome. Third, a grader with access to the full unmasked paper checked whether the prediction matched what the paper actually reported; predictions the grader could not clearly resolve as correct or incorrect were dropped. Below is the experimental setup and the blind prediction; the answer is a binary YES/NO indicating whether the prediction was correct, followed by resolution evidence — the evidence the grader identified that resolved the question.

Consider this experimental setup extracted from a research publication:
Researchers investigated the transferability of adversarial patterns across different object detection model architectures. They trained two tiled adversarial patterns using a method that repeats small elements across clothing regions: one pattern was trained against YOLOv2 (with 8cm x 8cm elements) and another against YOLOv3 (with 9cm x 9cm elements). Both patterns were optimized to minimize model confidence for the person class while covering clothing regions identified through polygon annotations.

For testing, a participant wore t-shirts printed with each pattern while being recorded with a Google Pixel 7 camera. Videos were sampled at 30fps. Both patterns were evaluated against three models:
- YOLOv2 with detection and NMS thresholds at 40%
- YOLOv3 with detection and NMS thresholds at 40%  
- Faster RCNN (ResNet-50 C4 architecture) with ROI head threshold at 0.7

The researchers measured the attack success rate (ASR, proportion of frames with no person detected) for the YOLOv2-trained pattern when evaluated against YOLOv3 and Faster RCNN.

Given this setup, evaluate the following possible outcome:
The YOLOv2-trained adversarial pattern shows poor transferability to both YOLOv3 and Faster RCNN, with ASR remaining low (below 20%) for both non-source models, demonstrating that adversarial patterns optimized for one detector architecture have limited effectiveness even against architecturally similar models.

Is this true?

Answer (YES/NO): YES